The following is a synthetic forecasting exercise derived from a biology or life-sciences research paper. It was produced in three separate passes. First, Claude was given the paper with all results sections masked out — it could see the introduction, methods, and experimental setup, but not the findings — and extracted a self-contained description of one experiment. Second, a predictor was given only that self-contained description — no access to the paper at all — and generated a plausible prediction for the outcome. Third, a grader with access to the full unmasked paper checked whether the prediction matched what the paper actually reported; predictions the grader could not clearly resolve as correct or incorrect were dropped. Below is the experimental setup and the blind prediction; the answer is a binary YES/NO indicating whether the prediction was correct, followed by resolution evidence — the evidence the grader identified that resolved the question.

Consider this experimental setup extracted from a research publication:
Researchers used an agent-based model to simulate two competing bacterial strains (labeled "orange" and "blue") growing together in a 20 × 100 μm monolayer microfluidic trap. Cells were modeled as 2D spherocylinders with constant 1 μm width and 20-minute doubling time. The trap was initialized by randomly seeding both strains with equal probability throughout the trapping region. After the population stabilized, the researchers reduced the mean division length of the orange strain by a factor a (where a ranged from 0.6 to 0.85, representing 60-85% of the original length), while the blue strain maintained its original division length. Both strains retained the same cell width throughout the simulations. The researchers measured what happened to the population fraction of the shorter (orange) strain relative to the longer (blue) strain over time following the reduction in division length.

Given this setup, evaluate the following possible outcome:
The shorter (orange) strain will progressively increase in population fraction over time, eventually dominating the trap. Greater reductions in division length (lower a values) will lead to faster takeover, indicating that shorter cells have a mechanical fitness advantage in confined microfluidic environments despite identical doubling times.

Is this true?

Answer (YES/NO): YES